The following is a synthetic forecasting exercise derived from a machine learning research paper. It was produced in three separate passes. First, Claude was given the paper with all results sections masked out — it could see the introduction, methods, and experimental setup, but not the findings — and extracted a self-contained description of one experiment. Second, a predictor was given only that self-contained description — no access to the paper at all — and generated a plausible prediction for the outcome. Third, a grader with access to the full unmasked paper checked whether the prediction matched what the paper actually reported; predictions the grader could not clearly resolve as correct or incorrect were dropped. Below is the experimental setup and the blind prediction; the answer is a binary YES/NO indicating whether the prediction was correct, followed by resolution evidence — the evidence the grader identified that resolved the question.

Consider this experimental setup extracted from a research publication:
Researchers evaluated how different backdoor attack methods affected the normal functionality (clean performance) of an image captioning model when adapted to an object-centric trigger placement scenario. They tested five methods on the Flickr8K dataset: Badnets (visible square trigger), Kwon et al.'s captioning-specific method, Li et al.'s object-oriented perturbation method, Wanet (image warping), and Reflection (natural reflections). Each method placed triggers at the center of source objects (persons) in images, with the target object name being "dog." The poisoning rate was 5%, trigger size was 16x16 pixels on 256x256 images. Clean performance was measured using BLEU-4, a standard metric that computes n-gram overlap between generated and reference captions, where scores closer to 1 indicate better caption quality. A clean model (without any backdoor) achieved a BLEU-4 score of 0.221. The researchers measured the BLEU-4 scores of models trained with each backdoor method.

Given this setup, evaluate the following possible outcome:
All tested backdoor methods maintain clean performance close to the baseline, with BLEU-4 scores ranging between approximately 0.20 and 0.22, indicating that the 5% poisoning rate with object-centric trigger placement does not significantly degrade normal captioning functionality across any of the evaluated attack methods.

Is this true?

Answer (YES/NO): NO